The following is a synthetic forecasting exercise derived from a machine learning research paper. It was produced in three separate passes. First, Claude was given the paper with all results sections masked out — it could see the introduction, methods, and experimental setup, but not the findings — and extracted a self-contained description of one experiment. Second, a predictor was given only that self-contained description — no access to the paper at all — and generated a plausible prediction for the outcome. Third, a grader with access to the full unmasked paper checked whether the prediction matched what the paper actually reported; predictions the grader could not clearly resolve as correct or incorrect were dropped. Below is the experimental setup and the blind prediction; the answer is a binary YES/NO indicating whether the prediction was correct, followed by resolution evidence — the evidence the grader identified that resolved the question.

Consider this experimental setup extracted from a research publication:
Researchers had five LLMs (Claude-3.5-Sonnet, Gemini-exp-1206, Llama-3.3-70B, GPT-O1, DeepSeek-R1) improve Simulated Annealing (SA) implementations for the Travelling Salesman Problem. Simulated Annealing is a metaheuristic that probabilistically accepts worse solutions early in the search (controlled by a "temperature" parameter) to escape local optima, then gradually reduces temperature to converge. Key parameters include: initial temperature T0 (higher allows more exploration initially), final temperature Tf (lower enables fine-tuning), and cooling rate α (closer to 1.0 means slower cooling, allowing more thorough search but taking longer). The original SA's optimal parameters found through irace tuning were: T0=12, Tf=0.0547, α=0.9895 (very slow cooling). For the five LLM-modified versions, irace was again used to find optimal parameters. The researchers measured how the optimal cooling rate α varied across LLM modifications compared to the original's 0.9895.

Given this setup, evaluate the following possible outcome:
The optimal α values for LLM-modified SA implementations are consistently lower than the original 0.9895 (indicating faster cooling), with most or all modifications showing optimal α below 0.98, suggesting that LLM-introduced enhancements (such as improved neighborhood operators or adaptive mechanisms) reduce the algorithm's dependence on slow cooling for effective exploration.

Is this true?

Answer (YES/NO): YES